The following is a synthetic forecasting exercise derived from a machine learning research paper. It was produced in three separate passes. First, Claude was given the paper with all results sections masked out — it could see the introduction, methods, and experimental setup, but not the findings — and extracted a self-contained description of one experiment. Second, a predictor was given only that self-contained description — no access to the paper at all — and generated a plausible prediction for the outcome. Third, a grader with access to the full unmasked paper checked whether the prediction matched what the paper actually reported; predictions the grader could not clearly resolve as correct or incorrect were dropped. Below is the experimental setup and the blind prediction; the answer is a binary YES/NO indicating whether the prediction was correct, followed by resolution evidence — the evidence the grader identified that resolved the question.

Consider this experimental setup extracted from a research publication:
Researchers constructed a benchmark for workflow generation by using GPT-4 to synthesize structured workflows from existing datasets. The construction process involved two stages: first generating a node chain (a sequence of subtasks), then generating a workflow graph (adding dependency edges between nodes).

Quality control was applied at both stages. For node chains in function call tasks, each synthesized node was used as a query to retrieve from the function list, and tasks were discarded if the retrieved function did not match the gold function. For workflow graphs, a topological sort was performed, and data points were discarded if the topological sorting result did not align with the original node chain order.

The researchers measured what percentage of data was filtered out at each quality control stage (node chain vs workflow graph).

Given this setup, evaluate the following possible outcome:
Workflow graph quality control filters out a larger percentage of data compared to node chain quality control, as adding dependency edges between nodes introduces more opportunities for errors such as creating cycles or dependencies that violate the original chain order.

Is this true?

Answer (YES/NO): YES